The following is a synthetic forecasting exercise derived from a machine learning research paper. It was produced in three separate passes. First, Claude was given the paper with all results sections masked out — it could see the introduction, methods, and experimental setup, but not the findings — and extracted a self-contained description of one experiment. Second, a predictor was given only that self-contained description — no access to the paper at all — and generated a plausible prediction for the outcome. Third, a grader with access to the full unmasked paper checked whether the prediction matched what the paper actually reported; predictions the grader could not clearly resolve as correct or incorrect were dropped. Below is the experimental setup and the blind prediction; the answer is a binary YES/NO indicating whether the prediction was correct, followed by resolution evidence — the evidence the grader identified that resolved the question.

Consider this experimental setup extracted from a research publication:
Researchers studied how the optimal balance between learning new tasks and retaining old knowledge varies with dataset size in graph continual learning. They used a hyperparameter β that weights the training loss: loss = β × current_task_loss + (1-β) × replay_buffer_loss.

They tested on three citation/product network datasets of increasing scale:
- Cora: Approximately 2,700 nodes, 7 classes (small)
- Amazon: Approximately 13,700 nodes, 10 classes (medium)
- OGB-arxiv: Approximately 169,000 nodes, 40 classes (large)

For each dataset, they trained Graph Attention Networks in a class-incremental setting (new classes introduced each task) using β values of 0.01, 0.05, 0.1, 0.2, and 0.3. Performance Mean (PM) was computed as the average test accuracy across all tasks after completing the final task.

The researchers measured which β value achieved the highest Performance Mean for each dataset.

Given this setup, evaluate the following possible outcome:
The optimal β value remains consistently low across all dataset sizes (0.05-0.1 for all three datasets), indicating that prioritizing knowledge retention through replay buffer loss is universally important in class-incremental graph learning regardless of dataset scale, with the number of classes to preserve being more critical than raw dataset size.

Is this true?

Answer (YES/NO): NO